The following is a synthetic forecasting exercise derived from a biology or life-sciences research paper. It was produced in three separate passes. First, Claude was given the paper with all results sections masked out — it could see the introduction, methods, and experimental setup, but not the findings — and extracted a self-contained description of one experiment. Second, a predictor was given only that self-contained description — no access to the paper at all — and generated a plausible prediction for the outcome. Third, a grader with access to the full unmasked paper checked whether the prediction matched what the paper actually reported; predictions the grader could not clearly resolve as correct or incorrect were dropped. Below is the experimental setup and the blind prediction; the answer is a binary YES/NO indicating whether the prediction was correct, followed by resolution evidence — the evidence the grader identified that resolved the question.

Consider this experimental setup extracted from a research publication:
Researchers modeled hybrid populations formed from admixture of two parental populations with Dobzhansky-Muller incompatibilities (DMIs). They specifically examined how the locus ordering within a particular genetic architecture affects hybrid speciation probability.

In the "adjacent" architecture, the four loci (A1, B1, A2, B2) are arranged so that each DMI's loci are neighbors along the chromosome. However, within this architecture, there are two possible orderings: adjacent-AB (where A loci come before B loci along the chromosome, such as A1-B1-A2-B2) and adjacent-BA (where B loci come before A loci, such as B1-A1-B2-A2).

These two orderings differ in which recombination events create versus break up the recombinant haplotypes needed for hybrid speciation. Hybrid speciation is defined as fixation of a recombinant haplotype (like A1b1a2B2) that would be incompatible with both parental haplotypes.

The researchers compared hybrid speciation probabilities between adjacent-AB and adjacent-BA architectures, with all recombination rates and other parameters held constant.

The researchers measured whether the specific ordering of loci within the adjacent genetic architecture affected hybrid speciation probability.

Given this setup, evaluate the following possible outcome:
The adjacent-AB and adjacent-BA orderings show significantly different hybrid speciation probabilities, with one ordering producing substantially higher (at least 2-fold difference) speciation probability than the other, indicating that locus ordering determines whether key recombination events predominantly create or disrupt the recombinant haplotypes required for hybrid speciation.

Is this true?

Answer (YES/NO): YES